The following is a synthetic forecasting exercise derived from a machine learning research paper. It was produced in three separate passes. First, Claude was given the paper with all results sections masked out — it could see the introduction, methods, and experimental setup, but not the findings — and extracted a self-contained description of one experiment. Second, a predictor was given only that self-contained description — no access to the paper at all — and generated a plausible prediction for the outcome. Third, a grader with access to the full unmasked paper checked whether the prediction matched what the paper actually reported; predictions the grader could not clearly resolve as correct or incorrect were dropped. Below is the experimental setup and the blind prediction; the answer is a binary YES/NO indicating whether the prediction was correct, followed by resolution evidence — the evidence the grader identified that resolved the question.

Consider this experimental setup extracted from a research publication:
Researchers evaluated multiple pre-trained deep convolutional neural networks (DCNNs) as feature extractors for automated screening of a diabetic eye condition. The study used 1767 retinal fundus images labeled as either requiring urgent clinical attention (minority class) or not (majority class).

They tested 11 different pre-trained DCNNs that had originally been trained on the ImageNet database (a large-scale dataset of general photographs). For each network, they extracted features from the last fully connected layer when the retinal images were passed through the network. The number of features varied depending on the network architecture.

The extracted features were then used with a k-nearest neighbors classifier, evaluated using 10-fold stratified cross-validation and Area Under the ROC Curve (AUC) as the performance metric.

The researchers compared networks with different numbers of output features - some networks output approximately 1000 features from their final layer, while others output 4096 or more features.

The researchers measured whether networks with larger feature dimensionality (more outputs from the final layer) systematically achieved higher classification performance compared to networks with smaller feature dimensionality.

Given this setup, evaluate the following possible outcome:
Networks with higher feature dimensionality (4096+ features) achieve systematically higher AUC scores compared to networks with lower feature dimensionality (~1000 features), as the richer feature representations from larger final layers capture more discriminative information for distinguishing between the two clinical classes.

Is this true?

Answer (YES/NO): NO